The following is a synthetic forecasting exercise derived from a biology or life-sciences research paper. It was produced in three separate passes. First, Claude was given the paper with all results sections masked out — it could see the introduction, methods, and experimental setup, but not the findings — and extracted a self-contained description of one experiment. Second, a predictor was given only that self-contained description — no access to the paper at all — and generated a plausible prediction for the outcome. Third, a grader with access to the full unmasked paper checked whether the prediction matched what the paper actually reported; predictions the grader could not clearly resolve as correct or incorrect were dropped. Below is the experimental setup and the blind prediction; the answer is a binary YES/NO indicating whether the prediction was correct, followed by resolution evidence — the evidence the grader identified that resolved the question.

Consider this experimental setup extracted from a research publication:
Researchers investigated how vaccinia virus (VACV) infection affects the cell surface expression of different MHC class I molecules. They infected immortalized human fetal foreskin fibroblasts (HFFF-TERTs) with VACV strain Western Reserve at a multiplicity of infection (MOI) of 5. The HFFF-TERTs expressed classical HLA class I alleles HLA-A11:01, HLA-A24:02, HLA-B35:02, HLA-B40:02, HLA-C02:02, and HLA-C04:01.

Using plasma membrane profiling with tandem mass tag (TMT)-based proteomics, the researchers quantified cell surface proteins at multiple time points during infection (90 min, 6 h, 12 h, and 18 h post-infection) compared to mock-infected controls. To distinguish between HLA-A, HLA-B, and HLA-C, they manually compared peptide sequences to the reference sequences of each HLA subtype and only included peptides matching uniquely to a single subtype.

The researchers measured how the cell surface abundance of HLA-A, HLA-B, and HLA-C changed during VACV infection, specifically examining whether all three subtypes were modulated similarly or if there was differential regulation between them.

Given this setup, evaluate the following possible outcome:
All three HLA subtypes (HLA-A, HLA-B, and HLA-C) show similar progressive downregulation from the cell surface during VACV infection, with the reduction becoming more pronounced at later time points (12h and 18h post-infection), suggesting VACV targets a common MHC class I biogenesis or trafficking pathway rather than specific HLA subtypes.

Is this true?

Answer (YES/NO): NO